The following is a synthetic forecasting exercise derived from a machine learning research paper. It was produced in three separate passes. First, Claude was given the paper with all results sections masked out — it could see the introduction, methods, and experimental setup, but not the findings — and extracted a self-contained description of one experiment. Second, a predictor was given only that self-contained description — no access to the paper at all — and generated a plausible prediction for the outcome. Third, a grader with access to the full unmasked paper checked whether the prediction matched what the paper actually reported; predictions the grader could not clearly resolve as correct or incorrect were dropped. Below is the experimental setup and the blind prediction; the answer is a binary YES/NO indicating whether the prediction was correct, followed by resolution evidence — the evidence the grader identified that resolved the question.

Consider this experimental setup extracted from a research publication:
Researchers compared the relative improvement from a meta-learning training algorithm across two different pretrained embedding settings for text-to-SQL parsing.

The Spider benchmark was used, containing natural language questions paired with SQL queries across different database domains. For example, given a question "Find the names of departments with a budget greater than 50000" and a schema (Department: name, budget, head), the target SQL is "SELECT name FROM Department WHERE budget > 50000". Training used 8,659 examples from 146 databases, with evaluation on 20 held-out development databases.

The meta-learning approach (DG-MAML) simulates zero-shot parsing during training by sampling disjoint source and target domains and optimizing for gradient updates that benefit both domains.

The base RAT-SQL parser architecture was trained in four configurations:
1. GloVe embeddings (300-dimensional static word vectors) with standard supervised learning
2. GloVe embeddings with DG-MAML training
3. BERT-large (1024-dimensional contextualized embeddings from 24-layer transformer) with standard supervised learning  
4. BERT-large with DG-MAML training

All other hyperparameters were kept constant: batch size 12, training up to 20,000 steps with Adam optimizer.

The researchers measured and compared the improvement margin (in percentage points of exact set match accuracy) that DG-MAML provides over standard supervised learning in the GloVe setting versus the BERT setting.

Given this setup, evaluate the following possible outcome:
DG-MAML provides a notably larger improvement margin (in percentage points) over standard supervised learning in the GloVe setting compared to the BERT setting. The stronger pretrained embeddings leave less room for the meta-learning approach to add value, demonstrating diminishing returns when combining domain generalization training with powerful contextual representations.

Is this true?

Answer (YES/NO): NO